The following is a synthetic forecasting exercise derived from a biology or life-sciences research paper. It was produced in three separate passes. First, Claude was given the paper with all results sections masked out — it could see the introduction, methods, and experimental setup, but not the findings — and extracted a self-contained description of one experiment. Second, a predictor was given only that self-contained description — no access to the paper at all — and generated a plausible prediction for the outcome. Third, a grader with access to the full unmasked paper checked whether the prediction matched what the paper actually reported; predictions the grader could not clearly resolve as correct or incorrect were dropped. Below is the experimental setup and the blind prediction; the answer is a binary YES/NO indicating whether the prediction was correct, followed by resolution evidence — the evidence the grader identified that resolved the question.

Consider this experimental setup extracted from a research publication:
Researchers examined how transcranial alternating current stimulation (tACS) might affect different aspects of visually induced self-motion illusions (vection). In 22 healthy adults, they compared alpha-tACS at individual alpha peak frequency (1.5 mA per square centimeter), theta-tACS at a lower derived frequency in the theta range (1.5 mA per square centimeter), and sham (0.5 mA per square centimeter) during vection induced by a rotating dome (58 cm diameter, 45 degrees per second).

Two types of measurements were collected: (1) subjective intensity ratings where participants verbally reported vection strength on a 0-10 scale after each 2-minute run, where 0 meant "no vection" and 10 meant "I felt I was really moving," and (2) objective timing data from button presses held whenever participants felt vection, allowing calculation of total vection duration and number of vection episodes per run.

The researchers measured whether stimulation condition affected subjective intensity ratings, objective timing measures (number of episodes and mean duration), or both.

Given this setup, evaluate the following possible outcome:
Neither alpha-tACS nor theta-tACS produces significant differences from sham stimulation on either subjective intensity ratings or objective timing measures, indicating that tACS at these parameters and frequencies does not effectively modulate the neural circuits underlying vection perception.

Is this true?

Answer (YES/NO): NO